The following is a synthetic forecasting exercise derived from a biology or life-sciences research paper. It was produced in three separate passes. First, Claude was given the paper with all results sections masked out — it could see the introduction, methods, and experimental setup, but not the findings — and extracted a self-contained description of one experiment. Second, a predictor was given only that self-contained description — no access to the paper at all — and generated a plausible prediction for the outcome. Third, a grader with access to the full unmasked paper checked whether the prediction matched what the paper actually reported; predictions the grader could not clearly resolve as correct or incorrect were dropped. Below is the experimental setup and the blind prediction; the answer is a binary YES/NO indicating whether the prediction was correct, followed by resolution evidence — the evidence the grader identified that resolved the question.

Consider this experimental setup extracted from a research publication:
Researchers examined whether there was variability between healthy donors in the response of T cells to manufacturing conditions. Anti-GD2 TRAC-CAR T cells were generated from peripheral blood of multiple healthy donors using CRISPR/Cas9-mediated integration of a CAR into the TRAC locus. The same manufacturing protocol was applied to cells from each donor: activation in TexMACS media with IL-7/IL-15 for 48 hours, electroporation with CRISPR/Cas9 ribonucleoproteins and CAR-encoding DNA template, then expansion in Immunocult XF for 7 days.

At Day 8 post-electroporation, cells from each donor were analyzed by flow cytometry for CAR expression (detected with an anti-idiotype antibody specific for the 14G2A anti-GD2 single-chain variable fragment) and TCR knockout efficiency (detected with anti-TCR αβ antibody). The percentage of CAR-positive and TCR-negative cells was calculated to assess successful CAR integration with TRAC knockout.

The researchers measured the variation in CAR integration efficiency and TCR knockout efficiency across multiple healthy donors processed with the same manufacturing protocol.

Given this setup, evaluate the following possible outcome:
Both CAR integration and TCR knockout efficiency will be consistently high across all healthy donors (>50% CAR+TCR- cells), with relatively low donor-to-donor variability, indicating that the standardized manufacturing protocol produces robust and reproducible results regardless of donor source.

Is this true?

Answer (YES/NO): NO